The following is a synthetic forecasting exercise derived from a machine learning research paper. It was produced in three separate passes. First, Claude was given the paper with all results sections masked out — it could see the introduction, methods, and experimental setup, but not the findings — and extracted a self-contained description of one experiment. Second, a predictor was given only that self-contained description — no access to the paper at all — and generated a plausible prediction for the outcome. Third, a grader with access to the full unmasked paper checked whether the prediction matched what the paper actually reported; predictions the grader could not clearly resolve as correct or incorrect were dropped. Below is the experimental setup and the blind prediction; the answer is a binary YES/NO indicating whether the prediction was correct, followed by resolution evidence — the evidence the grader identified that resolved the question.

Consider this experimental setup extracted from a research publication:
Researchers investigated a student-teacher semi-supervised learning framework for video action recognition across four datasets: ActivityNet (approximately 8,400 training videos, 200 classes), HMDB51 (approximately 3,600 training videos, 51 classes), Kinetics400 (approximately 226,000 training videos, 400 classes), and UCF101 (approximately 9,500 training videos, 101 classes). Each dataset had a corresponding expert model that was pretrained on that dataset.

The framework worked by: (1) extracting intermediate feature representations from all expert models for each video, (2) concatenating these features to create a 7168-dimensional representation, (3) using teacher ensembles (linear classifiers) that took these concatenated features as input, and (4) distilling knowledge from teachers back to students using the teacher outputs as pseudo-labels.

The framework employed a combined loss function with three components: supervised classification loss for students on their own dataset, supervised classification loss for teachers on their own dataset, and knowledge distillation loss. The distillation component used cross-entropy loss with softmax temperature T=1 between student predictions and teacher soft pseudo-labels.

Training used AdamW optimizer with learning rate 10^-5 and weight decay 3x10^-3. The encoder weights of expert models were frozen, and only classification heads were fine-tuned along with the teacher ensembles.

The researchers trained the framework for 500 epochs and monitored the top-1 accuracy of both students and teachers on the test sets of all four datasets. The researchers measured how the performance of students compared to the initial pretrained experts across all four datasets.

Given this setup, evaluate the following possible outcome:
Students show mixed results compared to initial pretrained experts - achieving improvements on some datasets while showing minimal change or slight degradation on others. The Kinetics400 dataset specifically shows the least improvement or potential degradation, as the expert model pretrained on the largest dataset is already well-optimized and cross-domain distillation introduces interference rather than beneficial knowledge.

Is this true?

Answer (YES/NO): NO